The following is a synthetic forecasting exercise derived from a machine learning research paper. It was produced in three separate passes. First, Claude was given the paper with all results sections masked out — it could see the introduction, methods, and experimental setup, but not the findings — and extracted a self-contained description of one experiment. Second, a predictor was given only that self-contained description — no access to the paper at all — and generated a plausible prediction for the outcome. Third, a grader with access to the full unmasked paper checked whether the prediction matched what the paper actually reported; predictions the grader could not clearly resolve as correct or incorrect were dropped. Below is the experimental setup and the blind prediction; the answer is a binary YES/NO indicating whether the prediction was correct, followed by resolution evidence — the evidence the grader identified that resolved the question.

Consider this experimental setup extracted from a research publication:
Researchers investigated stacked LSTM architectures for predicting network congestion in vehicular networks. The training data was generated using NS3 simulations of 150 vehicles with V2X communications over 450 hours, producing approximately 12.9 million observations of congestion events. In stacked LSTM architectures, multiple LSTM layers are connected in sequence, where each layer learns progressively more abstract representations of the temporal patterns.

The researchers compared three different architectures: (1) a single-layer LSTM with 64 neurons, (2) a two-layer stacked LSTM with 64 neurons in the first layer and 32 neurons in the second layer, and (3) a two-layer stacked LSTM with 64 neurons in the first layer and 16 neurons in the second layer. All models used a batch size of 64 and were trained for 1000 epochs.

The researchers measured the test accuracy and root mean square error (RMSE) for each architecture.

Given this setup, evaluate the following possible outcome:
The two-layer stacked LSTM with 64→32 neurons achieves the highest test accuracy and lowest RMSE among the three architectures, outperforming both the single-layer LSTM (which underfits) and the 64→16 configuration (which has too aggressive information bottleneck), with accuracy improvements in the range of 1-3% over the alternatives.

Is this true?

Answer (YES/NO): NO